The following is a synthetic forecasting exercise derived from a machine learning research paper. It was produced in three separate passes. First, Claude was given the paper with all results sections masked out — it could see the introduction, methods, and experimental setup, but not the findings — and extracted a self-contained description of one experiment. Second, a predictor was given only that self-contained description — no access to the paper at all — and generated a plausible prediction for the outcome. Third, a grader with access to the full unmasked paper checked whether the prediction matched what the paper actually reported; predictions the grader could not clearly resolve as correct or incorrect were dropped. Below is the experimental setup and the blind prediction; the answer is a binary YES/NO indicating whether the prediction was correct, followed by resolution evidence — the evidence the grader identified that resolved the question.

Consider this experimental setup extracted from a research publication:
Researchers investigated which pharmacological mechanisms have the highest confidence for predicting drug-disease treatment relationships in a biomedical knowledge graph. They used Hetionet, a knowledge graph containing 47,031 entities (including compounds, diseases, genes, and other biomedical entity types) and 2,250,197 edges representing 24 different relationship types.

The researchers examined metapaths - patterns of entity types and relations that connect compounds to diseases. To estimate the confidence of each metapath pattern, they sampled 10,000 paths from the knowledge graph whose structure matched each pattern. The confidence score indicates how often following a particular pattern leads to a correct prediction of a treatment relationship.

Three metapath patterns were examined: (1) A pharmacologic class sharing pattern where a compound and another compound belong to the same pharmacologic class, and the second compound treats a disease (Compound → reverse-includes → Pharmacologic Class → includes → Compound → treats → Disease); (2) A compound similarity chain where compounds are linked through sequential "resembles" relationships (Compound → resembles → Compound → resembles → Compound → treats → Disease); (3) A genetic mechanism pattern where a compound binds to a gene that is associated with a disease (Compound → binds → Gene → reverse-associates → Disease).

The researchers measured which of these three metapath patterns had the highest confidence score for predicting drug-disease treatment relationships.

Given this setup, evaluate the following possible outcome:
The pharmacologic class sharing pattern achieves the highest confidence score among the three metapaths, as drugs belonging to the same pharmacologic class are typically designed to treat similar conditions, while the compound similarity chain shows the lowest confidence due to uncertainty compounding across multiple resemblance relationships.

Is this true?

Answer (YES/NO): NO